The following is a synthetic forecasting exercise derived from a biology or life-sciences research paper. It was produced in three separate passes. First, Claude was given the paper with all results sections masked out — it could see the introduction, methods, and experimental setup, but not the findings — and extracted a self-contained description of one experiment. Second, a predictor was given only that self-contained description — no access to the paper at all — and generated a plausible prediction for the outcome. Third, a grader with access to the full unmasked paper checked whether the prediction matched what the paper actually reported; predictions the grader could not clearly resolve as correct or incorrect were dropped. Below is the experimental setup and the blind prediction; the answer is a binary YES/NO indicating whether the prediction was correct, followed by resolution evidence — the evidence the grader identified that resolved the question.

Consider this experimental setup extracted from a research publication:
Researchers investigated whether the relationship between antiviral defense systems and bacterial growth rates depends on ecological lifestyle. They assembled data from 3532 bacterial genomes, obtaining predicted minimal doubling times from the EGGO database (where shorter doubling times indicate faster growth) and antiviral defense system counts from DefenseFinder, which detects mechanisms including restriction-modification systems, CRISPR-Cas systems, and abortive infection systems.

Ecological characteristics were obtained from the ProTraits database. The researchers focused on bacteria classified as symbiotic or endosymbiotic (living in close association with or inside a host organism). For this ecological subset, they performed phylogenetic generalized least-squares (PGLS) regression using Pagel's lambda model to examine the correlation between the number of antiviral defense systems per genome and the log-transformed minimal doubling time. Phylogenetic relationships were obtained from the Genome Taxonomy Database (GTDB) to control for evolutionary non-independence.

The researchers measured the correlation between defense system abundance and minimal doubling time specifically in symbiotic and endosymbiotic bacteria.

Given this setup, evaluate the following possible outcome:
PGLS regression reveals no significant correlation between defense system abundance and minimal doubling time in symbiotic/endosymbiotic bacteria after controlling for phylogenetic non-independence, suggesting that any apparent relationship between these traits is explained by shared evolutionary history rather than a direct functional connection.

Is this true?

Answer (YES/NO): NO